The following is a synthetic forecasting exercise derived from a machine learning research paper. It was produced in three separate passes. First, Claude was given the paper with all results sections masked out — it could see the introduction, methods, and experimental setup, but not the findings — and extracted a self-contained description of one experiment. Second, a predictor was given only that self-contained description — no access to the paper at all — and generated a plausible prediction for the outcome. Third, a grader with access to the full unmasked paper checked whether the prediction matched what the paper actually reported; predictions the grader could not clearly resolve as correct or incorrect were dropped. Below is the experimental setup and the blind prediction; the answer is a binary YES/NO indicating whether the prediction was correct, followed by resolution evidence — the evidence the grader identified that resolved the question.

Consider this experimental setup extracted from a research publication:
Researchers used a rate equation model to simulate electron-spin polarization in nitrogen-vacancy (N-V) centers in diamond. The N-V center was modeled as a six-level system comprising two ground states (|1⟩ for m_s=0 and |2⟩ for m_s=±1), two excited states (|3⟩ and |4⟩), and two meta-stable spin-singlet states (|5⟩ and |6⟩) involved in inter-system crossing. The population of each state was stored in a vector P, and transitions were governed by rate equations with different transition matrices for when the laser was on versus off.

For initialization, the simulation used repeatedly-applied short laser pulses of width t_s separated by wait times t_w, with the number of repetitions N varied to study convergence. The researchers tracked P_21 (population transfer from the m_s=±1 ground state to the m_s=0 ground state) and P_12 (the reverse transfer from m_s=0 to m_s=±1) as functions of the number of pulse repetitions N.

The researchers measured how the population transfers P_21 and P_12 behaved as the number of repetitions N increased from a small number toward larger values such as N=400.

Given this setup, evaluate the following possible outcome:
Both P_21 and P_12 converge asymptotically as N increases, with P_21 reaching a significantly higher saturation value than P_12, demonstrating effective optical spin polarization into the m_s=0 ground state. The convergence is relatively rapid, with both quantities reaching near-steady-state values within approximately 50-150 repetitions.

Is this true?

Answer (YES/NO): NO